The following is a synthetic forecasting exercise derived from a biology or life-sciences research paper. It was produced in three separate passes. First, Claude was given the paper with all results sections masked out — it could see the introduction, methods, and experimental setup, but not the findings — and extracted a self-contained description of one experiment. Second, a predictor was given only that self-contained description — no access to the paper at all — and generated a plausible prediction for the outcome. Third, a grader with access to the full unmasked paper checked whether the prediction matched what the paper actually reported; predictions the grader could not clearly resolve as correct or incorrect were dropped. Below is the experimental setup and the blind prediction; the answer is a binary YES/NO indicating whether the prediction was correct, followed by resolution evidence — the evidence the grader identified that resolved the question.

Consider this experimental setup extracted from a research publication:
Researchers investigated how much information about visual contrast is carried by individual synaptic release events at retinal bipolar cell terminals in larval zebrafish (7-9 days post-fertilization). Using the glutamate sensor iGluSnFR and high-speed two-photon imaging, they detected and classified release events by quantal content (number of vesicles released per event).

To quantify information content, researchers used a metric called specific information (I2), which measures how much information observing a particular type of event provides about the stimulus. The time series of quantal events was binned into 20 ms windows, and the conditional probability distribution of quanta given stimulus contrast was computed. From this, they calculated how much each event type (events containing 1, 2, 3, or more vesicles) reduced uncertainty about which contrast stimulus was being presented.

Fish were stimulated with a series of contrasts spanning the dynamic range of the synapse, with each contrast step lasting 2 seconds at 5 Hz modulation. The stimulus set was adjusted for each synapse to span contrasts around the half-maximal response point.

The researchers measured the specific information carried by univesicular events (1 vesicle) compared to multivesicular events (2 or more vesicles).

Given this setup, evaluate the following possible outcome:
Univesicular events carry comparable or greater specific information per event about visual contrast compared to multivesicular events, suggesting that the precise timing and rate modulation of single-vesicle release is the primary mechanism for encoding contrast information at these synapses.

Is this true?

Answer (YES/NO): NO